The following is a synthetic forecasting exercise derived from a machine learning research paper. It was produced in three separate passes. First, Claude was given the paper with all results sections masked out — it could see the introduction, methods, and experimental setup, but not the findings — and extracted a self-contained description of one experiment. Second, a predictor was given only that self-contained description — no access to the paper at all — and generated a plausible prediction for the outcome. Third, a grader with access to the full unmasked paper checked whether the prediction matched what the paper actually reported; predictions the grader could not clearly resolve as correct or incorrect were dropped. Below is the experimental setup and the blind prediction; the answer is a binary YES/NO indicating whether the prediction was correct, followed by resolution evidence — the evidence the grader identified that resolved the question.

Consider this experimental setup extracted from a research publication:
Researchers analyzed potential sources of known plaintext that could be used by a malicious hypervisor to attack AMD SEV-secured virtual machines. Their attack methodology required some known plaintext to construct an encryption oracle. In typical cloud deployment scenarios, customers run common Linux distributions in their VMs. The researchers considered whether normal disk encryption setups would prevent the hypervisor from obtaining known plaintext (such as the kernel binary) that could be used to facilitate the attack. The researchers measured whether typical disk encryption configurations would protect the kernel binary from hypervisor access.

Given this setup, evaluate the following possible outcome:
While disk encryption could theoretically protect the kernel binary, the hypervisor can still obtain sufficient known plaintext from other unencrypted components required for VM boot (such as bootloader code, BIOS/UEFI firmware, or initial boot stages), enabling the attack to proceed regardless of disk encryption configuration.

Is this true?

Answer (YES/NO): NO